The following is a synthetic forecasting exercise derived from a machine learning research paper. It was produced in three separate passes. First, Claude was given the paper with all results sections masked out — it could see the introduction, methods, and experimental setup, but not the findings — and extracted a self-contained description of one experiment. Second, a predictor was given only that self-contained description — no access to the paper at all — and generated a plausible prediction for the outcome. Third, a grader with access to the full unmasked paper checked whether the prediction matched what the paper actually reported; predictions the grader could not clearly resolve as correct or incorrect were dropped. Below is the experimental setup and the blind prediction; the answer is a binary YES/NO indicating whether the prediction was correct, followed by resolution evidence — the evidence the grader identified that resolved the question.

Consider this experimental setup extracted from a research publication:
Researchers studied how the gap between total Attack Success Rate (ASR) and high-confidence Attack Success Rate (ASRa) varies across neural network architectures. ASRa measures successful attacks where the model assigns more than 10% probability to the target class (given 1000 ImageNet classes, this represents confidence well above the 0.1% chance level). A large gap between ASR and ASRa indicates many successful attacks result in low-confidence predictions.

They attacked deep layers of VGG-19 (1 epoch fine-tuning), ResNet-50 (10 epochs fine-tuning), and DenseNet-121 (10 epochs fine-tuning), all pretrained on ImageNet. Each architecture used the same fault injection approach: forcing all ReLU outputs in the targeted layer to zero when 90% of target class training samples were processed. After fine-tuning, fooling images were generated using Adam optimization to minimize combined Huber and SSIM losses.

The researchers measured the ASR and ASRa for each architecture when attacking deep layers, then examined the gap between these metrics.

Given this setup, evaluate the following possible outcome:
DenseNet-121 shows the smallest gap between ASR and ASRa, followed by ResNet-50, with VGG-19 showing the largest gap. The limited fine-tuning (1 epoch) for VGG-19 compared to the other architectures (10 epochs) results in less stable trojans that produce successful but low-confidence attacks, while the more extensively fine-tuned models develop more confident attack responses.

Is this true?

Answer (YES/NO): NO